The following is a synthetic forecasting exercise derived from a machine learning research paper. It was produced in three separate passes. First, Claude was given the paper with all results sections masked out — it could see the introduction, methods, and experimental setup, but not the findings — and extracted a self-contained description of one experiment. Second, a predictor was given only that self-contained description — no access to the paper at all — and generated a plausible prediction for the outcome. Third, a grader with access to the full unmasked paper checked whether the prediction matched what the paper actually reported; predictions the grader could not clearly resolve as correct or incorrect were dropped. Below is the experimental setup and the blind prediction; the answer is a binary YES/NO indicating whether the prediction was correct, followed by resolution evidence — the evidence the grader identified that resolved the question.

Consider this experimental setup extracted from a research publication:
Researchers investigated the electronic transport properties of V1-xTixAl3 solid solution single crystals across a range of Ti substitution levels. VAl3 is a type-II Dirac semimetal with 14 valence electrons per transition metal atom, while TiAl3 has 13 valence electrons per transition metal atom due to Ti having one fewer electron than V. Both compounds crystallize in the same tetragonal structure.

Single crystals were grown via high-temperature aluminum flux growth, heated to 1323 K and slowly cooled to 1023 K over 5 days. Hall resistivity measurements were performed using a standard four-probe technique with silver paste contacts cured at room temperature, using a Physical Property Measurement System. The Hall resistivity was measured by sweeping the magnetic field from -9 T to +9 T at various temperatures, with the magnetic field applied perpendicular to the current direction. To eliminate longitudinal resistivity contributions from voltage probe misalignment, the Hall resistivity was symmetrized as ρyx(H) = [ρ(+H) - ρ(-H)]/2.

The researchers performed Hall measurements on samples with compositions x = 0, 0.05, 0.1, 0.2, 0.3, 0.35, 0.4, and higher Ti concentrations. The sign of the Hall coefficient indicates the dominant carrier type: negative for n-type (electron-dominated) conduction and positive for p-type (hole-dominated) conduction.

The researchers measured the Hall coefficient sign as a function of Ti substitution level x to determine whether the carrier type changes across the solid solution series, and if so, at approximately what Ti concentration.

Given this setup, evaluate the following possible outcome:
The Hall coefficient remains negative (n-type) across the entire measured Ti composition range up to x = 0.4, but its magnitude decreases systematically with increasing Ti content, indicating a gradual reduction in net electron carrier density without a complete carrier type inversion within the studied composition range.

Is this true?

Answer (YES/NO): NO